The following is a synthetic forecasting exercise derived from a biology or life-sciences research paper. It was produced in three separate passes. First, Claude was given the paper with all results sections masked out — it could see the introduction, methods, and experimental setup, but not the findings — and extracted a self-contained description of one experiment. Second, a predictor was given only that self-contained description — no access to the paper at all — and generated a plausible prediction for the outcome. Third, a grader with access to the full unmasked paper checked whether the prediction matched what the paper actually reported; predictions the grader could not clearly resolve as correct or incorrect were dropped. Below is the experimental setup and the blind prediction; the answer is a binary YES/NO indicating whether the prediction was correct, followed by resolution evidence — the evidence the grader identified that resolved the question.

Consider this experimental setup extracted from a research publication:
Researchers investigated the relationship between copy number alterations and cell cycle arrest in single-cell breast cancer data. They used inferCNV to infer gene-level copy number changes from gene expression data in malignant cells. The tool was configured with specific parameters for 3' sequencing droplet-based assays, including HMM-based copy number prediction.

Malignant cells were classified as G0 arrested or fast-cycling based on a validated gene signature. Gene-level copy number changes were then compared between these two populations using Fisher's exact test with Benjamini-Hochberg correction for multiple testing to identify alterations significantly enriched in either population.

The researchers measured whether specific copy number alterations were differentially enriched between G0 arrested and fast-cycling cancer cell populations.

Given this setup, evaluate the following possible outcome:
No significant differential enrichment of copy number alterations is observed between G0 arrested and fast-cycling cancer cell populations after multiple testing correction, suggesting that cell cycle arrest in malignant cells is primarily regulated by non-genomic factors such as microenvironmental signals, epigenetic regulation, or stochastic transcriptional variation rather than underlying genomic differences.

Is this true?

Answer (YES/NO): NO